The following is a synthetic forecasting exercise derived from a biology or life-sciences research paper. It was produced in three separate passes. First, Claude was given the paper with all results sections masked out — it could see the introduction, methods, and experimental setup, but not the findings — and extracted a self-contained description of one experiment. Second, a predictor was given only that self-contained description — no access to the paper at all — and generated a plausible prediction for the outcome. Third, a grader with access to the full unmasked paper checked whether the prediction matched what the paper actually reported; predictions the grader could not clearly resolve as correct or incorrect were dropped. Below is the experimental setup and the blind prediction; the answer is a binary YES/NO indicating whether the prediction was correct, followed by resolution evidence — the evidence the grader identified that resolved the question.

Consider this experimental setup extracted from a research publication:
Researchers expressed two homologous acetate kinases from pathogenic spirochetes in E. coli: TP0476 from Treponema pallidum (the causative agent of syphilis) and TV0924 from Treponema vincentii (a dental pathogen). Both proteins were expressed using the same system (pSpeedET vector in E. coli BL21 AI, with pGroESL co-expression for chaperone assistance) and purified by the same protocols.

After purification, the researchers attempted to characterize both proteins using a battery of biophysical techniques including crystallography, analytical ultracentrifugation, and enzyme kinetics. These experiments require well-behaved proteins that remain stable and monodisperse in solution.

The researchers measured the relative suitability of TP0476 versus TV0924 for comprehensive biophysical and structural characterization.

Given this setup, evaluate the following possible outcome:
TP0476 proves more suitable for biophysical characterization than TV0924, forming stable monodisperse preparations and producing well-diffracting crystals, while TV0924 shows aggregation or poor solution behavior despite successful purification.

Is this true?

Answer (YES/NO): NO